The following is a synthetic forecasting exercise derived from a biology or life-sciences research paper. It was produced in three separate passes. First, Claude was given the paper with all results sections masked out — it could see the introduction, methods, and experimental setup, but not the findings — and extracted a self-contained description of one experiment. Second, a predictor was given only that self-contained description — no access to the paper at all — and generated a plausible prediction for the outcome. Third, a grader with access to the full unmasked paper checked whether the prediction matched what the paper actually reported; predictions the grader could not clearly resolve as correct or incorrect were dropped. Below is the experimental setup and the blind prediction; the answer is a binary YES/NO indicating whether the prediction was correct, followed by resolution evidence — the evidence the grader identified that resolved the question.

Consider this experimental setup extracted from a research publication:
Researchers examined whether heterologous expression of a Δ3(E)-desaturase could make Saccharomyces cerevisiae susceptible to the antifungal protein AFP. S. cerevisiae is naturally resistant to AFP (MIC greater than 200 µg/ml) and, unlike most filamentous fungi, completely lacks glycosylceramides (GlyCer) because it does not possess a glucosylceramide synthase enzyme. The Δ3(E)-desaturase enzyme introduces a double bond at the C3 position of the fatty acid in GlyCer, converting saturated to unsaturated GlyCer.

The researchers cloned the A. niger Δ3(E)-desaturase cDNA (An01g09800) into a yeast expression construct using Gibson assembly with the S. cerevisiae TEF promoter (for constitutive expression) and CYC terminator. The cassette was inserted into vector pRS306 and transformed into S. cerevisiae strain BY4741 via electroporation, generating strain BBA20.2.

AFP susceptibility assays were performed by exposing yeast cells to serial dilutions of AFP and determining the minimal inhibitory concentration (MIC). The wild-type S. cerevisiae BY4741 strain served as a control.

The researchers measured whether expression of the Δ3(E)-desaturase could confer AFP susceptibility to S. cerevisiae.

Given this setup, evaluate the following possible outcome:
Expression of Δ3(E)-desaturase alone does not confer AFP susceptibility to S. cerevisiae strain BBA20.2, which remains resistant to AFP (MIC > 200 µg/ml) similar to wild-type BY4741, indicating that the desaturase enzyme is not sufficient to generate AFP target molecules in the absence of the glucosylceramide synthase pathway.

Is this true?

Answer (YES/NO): YES